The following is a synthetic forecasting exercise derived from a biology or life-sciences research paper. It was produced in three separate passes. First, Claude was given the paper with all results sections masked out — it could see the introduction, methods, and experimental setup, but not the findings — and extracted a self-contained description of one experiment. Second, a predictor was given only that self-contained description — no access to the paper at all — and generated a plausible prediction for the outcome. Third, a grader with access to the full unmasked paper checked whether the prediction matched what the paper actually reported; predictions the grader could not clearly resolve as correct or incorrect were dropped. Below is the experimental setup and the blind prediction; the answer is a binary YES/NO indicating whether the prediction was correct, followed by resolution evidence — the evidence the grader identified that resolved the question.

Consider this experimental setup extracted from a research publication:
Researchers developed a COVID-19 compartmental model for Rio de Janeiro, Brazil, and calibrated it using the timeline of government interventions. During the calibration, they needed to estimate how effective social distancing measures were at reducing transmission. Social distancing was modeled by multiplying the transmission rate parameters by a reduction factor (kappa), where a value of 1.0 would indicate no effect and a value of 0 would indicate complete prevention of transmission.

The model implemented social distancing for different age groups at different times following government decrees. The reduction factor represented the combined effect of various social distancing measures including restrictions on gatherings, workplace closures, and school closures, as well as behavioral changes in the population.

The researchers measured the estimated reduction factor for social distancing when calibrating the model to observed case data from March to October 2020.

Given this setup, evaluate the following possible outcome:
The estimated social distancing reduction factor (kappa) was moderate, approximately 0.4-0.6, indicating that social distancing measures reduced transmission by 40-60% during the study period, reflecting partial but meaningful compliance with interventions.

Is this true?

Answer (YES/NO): NO